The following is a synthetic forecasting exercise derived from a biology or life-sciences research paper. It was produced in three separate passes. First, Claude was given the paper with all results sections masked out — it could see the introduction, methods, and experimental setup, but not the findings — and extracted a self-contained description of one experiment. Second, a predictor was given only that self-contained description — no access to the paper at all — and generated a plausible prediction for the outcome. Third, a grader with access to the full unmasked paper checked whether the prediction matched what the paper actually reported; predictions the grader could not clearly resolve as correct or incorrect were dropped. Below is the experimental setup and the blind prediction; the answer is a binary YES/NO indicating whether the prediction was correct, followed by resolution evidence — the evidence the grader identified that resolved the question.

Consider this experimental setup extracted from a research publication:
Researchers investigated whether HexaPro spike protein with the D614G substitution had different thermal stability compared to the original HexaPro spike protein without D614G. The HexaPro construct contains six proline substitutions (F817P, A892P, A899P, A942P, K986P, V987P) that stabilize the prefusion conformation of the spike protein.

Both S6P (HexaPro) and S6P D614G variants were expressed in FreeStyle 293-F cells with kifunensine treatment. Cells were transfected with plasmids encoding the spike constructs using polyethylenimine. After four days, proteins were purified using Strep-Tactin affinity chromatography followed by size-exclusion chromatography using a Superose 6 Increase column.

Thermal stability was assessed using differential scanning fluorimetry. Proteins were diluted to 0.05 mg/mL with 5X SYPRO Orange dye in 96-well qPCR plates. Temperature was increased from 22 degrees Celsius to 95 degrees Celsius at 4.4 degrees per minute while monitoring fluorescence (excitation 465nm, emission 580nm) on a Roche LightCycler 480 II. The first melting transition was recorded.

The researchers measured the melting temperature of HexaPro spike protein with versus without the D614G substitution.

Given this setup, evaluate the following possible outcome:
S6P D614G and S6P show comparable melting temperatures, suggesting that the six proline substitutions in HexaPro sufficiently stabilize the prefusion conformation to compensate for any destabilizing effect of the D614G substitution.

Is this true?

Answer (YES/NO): NO